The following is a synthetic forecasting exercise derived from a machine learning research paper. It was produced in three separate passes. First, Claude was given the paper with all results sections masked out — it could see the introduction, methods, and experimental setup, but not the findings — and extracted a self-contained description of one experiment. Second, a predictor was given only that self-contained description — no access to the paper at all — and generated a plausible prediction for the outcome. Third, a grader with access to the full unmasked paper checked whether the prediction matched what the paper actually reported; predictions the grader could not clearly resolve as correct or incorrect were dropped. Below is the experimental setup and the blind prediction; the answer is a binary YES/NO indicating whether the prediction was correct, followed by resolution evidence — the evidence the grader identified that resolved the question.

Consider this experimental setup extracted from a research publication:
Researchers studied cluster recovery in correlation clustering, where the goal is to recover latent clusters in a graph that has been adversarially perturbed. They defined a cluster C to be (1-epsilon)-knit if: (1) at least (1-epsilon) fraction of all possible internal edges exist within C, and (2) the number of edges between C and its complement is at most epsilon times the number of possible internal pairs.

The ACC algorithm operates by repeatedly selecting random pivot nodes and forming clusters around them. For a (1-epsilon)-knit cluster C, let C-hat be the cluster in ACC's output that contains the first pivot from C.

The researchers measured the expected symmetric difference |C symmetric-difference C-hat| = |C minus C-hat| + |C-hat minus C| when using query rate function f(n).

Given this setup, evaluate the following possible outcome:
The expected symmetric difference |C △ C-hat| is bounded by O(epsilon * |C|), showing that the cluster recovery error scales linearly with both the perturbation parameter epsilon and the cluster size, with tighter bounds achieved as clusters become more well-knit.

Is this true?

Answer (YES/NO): NO